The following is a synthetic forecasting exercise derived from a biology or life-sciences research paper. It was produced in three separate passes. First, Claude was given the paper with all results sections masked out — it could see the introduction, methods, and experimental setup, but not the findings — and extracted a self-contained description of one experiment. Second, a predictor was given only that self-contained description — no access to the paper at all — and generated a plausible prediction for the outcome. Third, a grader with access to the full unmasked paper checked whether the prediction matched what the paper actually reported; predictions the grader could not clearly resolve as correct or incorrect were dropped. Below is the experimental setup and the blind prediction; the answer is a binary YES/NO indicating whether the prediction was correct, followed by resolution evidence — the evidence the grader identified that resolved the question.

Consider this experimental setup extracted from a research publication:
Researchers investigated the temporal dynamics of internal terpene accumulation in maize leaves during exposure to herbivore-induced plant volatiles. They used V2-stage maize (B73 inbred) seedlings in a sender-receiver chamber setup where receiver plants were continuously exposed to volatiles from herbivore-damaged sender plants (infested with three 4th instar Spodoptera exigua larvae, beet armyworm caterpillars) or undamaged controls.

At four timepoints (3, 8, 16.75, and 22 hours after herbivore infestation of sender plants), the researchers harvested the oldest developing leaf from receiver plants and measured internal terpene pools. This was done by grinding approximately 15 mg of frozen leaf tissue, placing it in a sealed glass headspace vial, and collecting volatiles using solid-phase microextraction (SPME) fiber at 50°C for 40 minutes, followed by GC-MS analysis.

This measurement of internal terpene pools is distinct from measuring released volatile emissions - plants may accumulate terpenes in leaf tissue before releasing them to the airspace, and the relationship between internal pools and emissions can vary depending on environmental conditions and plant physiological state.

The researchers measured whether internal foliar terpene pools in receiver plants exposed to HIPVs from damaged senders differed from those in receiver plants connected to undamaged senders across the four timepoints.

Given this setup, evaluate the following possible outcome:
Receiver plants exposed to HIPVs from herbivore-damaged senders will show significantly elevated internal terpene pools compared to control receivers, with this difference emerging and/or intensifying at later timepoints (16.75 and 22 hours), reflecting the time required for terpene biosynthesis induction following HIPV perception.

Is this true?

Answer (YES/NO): NO